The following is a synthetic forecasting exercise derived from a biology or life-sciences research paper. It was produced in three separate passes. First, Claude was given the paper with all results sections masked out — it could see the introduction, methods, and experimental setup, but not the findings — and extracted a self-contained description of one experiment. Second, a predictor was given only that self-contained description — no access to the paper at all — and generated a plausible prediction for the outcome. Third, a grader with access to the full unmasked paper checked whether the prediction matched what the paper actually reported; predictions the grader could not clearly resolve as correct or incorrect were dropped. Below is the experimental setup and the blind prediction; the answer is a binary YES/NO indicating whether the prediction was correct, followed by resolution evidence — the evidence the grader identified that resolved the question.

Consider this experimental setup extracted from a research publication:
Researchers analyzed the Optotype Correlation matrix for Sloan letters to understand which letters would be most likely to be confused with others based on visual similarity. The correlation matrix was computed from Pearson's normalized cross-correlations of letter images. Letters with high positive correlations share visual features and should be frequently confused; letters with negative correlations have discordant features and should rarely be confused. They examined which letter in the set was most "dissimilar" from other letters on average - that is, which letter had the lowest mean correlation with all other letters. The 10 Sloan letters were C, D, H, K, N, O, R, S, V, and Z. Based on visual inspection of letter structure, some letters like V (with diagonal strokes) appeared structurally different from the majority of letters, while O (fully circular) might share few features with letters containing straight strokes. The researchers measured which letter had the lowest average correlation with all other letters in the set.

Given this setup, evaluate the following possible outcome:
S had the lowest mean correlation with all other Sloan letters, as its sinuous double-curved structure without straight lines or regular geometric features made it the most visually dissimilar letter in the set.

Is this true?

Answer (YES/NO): NO